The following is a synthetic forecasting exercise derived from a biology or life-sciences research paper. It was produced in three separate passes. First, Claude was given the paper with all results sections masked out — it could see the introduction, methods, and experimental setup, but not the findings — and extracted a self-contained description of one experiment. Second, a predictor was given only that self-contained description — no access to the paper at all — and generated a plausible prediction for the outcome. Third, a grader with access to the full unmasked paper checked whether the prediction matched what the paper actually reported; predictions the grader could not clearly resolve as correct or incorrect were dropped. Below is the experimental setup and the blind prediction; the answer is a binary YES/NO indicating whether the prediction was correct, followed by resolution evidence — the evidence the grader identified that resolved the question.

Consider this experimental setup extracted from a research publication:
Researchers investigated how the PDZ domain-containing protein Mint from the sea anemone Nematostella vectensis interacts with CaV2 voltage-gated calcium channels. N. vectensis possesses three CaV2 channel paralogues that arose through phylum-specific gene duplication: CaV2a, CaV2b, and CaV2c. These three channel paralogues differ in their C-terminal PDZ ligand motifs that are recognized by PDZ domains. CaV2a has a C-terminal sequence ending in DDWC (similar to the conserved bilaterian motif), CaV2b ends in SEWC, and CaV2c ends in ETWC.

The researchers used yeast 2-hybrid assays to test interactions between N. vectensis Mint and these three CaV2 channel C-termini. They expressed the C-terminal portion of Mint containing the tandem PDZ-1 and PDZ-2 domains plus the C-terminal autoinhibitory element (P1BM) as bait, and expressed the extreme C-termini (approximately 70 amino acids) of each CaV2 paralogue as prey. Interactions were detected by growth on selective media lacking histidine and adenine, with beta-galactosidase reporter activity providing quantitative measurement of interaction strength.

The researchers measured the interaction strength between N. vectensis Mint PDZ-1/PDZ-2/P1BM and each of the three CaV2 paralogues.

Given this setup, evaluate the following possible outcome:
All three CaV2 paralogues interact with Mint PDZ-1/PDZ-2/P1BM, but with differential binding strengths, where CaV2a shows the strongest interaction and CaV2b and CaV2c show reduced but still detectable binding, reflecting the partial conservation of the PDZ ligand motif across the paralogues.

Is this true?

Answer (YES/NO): NO